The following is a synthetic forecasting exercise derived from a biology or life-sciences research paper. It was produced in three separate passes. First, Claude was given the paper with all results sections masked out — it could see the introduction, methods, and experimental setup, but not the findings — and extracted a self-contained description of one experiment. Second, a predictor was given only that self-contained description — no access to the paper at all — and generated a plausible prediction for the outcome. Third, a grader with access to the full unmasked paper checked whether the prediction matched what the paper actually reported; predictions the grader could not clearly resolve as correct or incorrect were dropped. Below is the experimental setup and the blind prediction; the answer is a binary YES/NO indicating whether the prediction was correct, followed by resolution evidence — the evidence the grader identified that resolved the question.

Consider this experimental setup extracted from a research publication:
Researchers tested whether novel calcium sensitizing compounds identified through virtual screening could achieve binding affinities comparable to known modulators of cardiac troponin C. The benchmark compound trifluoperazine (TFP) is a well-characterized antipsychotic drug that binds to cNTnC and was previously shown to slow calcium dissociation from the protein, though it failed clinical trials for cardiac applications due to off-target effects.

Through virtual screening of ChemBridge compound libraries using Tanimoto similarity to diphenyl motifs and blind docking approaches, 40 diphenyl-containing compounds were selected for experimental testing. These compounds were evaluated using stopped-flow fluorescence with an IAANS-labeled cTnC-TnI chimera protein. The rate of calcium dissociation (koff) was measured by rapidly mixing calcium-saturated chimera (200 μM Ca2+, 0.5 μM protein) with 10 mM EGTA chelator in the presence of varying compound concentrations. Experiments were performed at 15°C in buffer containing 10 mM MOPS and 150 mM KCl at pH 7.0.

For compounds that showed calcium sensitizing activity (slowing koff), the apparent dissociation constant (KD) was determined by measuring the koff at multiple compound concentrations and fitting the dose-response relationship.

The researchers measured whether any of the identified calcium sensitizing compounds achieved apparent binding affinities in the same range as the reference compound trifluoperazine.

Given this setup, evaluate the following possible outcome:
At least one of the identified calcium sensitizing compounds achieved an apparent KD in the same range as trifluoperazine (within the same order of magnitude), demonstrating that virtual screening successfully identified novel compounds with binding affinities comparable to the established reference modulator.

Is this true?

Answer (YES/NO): YES